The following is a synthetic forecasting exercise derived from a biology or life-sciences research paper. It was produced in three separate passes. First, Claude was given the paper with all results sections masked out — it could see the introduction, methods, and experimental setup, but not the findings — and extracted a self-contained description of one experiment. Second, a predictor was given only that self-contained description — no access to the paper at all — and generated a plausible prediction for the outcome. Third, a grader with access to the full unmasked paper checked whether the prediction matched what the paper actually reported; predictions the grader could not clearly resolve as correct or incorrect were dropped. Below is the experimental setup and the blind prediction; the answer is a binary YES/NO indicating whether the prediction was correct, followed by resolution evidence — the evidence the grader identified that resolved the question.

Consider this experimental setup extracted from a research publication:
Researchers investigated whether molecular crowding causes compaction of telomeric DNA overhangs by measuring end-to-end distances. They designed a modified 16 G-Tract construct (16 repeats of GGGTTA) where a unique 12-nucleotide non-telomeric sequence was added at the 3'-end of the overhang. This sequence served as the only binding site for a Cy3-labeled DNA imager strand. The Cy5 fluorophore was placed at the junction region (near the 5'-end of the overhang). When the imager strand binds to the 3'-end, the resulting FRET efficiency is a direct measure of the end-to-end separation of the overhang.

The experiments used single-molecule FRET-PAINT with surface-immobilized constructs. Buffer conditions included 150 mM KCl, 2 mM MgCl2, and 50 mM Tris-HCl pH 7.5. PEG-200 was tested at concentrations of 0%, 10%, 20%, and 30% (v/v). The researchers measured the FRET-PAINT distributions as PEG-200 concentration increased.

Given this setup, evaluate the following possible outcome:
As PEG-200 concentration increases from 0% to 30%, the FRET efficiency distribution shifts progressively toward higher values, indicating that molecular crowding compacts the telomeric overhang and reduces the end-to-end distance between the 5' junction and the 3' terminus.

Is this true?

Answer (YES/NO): YES